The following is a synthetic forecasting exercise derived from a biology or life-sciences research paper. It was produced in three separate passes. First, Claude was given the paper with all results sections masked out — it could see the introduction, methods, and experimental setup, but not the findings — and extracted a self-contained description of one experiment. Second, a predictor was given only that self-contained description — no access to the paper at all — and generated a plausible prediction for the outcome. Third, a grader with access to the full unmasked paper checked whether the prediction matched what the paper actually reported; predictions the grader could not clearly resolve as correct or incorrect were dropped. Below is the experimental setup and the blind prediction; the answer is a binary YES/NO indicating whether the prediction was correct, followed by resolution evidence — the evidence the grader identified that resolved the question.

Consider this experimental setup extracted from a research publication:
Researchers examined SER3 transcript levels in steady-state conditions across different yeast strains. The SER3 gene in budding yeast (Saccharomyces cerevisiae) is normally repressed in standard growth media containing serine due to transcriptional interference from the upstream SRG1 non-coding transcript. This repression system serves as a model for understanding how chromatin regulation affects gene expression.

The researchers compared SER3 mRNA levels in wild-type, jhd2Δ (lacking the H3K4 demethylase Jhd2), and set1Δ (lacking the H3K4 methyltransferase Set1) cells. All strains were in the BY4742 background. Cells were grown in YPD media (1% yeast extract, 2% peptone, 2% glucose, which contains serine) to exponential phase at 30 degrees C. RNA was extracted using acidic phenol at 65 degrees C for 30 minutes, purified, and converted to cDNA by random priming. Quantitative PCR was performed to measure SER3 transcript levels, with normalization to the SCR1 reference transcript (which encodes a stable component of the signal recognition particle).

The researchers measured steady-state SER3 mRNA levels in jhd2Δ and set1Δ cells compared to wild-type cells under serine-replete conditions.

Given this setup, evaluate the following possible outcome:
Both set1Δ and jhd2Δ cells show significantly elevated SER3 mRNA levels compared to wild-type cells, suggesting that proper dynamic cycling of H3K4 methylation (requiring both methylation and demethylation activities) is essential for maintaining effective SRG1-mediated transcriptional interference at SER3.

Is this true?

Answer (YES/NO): NO